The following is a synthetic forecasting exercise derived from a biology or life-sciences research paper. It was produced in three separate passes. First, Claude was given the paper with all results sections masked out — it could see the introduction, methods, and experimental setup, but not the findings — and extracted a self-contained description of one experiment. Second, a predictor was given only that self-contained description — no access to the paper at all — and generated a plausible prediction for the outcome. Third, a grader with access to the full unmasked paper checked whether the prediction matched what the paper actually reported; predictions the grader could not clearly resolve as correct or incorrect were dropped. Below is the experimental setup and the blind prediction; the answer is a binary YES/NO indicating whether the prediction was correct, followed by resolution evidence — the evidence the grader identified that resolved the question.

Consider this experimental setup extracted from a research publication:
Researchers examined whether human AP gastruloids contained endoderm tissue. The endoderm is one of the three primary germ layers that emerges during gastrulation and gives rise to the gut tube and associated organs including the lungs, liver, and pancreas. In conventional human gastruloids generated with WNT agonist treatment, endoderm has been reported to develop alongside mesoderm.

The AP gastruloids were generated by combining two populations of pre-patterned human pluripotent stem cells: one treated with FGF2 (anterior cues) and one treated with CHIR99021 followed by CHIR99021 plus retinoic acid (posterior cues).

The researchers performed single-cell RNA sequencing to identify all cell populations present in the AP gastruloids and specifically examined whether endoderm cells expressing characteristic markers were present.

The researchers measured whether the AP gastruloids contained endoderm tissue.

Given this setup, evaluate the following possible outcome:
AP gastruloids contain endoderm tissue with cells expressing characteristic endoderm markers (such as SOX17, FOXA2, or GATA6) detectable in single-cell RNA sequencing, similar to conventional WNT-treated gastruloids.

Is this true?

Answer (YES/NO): YES